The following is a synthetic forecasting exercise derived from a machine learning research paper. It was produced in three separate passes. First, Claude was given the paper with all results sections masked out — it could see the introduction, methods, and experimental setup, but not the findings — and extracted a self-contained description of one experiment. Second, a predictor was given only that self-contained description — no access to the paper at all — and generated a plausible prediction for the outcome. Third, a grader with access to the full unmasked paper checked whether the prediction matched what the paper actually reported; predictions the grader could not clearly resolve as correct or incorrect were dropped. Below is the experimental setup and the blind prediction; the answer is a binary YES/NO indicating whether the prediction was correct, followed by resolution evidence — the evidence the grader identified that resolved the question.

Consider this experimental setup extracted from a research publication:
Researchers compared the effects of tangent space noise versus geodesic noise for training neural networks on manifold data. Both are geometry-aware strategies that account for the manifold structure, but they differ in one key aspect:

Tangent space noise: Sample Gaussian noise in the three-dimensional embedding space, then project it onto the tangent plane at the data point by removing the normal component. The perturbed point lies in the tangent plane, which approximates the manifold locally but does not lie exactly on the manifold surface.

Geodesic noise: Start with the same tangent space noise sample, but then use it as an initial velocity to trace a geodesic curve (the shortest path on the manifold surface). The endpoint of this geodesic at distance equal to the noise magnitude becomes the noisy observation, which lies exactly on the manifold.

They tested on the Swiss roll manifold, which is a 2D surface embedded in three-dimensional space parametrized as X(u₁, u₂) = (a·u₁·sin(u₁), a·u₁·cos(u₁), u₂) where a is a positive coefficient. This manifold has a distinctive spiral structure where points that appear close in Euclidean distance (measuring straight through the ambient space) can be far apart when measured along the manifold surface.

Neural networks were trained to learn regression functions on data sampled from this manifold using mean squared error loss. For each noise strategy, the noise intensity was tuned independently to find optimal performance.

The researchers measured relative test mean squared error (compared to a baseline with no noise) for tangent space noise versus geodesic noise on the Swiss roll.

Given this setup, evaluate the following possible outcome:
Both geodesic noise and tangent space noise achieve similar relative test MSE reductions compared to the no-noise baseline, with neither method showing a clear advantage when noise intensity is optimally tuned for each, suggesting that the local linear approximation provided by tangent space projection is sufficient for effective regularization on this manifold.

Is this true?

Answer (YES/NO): NO